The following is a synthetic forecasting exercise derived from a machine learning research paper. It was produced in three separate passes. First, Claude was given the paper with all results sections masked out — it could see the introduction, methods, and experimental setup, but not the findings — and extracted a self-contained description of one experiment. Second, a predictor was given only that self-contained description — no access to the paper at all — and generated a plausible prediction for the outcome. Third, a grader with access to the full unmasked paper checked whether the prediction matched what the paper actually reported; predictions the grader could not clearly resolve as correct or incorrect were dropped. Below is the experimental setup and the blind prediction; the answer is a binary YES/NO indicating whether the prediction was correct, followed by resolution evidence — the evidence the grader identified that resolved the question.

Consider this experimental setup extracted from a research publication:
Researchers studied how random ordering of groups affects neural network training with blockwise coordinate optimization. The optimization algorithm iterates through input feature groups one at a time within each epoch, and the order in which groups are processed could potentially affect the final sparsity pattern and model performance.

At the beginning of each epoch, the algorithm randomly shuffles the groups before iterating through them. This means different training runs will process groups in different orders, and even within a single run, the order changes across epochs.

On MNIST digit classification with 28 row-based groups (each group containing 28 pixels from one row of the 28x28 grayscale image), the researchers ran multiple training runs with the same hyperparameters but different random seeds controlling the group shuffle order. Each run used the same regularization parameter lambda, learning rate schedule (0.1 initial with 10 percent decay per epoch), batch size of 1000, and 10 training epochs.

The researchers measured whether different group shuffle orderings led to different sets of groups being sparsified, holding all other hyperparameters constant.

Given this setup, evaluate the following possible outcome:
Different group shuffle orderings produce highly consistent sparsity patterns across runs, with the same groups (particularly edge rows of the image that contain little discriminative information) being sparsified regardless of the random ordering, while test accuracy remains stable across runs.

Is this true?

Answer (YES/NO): NO